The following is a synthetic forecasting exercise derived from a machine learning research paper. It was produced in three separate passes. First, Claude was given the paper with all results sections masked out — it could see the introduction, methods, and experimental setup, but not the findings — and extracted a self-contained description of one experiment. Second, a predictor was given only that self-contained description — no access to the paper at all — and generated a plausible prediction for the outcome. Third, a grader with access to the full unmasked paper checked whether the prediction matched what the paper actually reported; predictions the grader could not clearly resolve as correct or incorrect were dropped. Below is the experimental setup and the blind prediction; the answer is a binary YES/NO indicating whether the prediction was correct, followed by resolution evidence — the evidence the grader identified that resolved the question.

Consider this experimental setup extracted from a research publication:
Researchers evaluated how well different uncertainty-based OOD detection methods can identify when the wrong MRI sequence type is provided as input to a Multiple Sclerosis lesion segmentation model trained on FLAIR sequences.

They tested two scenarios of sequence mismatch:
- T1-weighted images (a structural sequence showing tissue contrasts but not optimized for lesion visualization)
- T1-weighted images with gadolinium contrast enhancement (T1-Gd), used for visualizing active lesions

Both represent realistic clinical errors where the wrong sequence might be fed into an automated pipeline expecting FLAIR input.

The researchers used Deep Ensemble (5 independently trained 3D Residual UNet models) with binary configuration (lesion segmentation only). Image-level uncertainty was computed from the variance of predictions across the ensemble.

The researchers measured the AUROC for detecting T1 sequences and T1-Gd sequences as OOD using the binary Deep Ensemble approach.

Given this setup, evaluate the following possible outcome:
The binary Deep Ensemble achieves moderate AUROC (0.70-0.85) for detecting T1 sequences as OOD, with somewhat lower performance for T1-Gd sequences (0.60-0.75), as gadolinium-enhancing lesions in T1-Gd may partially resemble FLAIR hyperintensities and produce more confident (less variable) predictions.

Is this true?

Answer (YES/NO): NO